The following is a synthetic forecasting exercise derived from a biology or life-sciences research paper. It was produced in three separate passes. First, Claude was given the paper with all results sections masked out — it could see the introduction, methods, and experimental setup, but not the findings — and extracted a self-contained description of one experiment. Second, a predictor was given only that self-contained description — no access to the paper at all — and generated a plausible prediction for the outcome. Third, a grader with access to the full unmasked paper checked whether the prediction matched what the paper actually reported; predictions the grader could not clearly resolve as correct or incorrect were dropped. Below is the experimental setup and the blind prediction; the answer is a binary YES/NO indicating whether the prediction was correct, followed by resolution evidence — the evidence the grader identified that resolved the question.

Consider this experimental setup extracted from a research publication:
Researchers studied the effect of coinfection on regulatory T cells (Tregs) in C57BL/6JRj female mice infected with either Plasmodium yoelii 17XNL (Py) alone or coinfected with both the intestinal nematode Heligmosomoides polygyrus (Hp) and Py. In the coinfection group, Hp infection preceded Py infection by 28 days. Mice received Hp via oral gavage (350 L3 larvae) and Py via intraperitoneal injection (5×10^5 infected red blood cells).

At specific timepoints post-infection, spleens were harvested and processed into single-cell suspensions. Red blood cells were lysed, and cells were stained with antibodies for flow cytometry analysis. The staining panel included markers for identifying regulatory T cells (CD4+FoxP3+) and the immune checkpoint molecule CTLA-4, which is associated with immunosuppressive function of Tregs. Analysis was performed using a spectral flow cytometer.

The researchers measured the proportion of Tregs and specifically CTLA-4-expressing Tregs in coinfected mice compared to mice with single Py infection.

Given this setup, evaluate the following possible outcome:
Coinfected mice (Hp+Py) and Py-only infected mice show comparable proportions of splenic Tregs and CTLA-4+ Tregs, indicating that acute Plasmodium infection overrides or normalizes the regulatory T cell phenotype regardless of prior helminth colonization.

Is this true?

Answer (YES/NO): NO